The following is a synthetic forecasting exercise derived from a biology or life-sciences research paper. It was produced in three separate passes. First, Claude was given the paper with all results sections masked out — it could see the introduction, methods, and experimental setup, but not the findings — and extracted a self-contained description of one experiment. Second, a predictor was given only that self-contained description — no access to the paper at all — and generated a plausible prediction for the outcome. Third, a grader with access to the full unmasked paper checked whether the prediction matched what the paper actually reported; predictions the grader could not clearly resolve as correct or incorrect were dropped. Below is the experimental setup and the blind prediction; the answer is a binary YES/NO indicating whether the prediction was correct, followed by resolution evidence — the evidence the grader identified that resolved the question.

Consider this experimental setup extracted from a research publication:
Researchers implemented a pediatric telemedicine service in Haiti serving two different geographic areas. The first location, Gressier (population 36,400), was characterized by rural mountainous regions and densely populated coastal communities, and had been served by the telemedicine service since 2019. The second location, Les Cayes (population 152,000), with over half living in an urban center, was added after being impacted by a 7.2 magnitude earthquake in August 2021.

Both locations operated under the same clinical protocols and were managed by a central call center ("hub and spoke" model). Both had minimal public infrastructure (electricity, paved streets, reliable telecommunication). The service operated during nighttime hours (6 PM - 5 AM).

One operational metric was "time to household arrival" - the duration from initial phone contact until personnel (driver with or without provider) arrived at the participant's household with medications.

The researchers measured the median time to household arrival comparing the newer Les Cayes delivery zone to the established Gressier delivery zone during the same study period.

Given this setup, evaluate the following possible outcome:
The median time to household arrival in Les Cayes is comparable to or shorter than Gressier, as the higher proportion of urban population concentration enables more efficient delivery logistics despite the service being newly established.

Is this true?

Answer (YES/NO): NO